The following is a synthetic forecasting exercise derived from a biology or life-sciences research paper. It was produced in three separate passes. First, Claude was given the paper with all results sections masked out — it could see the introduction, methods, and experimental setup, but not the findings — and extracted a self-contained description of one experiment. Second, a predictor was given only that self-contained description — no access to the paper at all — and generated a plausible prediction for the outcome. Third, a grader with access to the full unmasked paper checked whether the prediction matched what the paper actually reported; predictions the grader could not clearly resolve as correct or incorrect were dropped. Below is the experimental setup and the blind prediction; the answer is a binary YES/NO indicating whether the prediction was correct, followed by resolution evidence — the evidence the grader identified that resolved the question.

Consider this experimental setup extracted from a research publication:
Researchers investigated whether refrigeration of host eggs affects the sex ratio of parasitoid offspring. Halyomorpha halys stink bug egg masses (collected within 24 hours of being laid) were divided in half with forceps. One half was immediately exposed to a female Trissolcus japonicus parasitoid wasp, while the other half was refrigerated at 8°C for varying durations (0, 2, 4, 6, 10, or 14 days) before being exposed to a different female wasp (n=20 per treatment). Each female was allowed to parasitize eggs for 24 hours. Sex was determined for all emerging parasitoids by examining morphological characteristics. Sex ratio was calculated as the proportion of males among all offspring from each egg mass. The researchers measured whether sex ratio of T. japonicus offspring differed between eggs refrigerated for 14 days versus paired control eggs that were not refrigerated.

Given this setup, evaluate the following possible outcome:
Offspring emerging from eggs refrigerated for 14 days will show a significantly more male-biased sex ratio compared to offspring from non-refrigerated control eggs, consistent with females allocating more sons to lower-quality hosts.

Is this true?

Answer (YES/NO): YES